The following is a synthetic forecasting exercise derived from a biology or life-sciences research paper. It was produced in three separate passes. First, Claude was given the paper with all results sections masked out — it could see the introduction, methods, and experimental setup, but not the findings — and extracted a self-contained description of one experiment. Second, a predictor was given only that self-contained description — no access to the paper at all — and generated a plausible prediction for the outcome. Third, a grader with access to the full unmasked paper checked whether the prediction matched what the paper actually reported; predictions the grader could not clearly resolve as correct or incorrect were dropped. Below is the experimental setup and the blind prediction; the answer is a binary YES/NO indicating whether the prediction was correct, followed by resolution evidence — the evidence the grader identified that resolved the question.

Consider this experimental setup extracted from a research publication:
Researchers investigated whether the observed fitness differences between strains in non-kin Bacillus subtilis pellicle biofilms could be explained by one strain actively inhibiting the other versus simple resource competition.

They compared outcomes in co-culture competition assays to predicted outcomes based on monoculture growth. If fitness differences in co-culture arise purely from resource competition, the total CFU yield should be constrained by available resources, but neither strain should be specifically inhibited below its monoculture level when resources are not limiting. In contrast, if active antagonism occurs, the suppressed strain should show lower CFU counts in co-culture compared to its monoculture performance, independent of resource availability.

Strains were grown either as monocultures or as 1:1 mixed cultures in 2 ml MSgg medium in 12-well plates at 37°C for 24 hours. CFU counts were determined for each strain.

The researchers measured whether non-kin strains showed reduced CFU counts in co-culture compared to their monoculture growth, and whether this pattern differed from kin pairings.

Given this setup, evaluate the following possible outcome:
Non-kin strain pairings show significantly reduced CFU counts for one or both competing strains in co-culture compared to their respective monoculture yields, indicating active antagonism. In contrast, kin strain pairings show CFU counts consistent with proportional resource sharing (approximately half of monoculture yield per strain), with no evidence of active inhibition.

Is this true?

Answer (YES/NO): NO